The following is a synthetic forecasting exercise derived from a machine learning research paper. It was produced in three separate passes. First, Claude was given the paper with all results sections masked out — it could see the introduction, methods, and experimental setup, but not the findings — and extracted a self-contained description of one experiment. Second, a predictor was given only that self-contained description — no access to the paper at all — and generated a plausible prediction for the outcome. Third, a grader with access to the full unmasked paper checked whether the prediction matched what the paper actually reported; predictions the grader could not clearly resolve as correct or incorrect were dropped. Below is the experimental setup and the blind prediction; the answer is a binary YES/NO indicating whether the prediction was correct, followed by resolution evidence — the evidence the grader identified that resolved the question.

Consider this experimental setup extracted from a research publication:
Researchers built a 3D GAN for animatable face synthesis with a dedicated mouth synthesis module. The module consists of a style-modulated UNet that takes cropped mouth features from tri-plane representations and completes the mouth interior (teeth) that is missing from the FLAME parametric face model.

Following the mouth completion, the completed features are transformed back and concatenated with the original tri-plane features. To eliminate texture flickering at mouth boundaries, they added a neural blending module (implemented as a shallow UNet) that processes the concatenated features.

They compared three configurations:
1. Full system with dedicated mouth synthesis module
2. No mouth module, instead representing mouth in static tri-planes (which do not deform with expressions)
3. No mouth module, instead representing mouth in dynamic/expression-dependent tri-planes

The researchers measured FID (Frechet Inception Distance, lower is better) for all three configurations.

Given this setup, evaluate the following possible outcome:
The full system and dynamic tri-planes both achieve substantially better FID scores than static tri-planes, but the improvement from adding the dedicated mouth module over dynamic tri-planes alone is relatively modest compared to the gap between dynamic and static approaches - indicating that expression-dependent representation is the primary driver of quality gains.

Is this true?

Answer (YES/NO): NO